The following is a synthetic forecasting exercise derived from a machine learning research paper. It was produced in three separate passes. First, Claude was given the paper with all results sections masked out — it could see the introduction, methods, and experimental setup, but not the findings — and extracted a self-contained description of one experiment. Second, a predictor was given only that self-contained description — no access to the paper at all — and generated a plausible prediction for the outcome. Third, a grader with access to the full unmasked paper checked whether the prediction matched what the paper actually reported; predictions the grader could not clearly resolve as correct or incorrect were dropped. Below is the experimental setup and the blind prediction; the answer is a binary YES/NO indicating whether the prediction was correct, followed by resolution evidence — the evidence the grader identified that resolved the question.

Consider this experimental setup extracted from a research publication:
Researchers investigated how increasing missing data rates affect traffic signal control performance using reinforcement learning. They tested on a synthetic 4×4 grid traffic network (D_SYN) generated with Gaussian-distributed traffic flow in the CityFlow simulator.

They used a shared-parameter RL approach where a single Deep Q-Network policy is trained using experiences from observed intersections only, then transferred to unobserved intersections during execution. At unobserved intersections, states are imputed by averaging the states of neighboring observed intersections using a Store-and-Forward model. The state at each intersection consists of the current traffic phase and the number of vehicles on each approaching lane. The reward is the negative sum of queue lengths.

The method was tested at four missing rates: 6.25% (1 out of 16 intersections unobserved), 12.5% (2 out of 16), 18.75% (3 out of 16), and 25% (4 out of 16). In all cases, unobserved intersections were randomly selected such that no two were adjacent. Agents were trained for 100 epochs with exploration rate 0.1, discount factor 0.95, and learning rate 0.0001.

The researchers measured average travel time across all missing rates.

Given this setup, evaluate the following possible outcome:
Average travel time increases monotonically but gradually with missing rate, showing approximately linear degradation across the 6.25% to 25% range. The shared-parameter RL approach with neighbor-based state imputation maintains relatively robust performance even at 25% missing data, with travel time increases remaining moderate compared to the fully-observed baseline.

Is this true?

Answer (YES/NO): NO